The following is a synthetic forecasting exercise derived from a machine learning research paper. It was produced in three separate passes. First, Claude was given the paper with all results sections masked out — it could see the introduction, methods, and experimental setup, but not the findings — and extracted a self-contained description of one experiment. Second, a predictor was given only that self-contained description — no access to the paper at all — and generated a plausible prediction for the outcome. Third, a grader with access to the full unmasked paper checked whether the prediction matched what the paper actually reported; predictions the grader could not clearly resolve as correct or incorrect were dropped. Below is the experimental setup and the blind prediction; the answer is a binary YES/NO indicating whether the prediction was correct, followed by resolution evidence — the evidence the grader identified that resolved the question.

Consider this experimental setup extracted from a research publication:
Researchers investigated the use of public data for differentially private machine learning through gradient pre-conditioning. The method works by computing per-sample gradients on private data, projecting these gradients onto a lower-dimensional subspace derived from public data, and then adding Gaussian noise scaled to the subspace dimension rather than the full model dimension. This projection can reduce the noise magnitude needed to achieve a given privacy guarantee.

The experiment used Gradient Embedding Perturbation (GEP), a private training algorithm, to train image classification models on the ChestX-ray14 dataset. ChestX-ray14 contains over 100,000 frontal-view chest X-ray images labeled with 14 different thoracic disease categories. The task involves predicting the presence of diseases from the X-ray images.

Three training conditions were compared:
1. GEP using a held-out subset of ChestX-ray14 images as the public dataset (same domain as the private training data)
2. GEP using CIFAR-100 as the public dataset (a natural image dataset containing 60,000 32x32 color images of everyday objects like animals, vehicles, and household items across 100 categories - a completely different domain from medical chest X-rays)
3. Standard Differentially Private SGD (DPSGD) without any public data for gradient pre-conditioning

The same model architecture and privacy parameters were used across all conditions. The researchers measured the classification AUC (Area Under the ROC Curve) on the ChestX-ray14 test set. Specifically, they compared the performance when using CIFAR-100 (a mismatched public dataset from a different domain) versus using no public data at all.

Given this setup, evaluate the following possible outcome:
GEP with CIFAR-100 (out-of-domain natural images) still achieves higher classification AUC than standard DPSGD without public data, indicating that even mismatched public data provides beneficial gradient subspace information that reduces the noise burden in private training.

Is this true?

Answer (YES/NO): NO